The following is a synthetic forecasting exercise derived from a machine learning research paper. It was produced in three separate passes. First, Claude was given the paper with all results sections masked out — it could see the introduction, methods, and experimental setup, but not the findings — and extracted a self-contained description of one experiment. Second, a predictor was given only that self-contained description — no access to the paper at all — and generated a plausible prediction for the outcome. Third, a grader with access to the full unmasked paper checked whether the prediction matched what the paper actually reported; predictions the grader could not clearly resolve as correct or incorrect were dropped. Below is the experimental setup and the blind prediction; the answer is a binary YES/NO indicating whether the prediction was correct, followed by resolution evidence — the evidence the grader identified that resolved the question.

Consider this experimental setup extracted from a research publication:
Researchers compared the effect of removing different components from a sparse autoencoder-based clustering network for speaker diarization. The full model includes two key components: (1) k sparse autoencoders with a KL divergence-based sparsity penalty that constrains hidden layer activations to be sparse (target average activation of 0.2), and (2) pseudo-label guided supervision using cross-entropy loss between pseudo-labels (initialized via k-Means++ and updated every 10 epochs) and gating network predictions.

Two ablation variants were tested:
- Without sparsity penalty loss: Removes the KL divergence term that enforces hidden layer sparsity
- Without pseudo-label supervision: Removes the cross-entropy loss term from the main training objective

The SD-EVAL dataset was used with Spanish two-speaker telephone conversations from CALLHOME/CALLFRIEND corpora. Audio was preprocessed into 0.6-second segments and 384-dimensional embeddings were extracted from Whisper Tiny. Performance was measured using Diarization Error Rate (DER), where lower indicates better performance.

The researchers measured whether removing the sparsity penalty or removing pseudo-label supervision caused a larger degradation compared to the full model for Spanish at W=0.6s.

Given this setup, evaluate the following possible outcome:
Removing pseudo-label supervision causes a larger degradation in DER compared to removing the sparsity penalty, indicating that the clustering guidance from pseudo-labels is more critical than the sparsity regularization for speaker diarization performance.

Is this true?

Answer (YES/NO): NO